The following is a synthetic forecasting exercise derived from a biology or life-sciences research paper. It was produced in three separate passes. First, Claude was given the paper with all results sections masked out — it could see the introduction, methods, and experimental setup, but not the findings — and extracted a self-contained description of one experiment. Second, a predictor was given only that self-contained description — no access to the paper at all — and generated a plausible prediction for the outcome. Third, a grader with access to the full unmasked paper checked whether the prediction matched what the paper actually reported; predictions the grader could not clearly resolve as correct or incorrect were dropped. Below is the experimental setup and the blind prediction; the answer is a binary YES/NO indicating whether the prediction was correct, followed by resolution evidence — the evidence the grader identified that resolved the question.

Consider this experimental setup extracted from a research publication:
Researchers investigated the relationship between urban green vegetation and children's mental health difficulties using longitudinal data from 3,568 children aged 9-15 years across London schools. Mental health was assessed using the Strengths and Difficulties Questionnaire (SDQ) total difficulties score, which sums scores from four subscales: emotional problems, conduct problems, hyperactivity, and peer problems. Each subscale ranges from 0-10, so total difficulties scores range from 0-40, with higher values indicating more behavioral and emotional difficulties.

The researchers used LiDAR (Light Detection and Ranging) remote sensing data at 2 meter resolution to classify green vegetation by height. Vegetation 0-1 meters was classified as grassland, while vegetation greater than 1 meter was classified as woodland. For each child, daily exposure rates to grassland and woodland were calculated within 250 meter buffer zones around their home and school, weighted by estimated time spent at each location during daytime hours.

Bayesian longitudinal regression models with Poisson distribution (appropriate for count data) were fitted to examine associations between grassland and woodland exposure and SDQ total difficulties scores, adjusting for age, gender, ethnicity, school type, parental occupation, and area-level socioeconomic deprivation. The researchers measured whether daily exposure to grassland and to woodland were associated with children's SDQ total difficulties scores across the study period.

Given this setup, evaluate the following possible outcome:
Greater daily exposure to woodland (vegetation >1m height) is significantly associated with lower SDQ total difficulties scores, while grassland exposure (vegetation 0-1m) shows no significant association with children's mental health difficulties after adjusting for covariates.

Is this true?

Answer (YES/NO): YES